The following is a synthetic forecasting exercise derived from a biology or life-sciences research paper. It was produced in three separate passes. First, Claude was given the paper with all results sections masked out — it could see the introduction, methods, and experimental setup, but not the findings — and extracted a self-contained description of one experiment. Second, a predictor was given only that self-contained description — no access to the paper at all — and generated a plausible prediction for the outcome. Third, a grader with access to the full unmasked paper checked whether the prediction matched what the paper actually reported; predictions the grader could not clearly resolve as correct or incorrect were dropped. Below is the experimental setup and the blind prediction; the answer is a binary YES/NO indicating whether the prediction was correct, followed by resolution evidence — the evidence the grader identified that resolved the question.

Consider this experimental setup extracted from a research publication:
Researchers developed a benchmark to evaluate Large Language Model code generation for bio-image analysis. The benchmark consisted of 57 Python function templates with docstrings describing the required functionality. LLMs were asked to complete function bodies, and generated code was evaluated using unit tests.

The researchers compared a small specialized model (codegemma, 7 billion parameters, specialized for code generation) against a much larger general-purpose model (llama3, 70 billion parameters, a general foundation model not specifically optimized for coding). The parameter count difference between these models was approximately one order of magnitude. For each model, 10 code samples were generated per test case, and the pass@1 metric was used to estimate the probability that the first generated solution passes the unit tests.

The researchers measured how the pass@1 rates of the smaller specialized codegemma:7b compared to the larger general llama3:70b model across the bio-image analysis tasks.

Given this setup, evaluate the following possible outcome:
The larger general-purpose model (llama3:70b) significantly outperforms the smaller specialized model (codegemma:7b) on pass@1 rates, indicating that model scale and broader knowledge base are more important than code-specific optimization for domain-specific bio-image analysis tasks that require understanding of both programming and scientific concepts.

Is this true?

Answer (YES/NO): NO